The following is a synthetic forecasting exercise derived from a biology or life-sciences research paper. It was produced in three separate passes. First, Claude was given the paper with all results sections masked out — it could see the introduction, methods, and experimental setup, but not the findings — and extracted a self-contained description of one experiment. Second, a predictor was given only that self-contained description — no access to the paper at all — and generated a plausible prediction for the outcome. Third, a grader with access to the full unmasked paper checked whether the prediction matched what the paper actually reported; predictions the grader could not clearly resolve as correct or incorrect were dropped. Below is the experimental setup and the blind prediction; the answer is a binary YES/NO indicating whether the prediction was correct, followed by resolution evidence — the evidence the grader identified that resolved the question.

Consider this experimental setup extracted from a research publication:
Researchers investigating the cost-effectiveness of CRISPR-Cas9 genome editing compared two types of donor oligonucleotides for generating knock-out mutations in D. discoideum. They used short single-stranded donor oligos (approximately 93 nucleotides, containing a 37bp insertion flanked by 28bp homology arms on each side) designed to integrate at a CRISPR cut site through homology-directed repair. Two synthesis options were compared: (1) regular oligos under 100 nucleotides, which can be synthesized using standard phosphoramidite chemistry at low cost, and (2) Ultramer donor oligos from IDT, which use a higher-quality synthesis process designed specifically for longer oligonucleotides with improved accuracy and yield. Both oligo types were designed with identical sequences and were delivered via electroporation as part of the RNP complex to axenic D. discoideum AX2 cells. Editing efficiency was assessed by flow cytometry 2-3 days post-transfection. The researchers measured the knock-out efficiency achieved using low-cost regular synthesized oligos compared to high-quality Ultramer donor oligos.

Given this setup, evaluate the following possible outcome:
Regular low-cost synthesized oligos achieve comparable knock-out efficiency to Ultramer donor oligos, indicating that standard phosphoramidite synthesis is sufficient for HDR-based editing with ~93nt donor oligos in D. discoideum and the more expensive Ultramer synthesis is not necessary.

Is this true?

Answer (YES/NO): YES